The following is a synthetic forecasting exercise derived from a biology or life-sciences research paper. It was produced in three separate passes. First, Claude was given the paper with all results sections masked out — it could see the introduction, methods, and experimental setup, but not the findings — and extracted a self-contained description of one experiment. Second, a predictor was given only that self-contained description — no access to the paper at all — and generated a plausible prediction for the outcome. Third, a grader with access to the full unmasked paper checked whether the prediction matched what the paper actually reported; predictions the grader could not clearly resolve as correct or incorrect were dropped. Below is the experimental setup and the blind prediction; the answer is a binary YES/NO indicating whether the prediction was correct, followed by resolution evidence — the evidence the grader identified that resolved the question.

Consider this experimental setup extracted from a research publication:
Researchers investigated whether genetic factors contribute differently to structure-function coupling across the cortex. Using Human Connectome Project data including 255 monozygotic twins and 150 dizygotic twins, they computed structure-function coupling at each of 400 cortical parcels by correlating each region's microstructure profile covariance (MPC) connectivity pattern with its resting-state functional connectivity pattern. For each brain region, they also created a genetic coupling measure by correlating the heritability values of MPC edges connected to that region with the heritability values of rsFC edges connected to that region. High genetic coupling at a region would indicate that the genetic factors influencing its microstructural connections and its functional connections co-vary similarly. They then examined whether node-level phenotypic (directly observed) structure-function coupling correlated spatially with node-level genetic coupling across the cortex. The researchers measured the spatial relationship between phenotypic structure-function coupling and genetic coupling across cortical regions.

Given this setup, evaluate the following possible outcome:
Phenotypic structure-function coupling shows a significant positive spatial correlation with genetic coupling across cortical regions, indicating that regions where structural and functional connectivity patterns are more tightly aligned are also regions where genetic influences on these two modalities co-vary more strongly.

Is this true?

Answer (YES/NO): YES